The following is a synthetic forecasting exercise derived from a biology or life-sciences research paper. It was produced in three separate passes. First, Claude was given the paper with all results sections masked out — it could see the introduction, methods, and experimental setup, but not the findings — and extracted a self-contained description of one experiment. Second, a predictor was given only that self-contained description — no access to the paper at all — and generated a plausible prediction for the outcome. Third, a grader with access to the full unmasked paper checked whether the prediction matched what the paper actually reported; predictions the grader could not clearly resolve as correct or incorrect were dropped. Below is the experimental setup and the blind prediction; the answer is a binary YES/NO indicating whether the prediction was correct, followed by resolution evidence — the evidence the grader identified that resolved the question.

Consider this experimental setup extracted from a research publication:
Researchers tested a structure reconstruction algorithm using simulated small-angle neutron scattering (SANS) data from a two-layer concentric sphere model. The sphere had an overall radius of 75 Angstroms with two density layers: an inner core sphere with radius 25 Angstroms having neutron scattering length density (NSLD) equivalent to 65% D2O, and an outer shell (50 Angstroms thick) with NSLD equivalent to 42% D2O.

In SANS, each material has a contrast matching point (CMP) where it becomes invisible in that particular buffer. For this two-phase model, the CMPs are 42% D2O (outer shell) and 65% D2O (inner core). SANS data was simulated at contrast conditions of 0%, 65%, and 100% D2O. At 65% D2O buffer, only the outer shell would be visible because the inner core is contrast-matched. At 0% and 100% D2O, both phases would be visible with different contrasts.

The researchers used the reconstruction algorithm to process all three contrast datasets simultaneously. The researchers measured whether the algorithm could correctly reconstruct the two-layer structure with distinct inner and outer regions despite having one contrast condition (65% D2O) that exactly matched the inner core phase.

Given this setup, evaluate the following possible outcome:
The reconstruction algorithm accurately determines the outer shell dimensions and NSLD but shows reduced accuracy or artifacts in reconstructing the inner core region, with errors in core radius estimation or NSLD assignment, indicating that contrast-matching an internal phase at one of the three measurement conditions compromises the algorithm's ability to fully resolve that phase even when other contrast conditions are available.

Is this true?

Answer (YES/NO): NO